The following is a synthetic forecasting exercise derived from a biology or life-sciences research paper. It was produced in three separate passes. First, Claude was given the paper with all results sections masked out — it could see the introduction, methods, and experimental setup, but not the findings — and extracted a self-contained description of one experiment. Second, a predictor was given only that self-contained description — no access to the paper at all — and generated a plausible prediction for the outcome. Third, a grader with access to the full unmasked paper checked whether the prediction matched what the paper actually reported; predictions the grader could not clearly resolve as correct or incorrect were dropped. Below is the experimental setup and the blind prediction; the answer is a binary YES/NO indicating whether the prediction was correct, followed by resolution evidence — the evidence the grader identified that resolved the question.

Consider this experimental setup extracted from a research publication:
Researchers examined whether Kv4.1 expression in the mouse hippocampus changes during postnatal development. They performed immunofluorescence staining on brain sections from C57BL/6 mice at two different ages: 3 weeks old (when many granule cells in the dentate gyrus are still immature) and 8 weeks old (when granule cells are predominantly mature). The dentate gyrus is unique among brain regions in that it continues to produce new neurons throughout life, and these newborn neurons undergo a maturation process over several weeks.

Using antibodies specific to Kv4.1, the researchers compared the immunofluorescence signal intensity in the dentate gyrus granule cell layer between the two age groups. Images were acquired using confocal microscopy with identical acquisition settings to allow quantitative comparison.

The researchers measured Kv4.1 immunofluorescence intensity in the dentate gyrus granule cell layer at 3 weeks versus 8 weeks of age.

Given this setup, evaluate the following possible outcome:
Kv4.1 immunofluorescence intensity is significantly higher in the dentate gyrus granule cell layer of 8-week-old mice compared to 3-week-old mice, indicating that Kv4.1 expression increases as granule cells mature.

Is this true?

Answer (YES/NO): YES